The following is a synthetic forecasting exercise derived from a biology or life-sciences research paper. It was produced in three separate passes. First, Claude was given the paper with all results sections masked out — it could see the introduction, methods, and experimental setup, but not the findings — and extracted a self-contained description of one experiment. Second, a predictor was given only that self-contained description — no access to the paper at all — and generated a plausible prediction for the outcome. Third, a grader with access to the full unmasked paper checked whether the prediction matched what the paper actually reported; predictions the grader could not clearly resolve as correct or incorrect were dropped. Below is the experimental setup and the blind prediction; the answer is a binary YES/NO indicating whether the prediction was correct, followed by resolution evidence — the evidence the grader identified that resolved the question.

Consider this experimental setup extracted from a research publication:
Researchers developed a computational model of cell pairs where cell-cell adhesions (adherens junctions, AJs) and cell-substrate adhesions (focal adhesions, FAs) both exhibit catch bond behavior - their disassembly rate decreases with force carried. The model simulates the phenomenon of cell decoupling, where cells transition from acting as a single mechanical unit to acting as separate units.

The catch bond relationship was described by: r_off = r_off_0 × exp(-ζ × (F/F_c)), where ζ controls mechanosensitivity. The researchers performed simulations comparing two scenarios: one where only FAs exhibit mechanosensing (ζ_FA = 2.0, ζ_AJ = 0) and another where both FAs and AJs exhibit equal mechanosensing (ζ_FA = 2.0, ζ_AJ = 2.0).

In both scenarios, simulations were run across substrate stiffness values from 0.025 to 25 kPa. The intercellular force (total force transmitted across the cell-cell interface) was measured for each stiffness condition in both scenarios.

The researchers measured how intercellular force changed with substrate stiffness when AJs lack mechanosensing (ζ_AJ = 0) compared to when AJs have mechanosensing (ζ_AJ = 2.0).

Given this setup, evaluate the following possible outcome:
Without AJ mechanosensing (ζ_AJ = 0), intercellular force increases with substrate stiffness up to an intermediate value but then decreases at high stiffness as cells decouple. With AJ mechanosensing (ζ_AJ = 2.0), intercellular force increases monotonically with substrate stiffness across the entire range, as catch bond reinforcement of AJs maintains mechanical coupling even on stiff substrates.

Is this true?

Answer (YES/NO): NO